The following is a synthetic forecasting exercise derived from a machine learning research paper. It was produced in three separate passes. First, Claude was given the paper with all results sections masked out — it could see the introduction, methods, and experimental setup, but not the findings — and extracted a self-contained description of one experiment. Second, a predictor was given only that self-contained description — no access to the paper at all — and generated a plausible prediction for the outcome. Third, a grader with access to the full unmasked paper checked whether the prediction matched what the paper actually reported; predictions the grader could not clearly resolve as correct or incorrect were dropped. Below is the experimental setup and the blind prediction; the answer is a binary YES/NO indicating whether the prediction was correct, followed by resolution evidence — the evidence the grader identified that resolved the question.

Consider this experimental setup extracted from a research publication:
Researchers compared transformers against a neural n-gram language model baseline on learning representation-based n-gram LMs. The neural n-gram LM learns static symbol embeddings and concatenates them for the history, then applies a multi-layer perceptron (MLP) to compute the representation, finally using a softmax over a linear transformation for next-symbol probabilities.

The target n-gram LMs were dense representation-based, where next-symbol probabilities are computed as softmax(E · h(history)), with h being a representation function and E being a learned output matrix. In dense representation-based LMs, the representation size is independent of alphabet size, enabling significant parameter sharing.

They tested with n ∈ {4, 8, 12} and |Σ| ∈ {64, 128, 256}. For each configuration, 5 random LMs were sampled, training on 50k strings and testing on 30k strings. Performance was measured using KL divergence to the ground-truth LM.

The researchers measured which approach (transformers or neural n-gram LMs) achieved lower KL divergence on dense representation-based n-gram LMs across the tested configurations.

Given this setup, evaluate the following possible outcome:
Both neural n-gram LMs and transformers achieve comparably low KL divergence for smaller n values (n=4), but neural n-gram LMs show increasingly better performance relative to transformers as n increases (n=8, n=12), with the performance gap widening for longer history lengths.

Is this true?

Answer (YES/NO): NO